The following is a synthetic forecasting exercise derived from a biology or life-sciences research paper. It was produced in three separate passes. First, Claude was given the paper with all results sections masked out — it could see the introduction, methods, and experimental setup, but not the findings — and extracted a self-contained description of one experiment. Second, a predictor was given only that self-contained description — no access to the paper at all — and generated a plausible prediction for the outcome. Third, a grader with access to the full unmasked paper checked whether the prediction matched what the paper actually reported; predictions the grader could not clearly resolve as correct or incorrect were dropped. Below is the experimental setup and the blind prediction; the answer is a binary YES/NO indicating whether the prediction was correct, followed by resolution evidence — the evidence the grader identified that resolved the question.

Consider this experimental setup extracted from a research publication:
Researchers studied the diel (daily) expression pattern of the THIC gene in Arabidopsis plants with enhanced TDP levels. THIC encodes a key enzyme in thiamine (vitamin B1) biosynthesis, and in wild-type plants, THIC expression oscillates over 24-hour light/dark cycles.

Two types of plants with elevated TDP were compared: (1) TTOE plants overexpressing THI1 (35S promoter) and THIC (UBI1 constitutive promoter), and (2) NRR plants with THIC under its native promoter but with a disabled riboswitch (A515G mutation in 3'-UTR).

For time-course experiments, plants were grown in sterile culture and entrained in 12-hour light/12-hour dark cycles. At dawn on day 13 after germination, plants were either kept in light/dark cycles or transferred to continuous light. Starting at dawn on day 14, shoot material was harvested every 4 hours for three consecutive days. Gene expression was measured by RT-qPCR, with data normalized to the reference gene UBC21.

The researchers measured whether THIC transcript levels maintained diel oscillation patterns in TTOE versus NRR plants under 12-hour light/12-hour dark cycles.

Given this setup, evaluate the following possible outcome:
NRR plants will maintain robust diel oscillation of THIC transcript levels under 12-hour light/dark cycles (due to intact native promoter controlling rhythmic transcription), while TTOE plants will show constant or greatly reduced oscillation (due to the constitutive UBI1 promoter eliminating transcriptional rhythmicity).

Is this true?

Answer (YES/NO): NO